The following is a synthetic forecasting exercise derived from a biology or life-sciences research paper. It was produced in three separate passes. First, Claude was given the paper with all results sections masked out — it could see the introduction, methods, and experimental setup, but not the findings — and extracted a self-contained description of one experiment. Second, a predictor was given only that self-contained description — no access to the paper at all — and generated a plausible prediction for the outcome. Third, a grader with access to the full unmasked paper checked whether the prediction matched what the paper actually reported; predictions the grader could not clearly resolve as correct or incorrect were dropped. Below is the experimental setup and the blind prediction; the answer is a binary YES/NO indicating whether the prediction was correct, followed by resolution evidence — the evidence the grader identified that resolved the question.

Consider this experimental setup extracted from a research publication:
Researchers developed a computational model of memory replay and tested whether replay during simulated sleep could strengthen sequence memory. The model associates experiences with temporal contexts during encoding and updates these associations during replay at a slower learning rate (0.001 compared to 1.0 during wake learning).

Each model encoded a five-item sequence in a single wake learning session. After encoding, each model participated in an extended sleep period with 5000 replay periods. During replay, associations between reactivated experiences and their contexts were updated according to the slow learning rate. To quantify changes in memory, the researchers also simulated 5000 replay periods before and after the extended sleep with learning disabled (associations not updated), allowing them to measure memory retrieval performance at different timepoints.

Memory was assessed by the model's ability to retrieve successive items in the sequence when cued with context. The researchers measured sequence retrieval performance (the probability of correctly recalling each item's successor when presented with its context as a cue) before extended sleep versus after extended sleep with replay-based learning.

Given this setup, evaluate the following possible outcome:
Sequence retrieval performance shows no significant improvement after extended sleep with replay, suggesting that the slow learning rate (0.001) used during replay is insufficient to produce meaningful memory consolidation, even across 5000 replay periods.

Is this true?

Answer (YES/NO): NO